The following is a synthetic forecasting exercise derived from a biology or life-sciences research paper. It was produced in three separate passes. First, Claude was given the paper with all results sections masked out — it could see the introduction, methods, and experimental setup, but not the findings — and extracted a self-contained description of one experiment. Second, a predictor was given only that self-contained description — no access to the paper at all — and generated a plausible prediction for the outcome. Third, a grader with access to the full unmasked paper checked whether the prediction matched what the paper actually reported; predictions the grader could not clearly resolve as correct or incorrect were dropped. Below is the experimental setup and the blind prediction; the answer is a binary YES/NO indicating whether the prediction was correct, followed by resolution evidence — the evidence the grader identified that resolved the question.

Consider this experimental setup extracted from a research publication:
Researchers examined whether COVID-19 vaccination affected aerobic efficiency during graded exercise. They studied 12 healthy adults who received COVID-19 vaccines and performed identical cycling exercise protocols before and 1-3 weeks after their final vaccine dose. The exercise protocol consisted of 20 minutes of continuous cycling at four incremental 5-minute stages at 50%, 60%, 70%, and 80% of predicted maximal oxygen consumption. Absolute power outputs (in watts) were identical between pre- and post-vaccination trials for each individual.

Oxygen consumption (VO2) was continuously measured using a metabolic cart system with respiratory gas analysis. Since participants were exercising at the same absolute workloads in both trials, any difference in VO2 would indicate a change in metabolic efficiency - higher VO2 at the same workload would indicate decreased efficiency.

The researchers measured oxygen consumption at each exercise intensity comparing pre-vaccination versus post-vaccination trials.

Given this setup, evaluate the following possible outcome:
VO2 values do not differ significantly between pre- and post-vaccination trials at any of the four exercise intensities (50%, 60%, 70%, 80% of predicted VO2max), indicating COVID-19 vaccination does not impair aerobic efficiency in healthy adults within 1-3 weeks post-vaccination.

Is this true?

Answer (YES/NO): NO